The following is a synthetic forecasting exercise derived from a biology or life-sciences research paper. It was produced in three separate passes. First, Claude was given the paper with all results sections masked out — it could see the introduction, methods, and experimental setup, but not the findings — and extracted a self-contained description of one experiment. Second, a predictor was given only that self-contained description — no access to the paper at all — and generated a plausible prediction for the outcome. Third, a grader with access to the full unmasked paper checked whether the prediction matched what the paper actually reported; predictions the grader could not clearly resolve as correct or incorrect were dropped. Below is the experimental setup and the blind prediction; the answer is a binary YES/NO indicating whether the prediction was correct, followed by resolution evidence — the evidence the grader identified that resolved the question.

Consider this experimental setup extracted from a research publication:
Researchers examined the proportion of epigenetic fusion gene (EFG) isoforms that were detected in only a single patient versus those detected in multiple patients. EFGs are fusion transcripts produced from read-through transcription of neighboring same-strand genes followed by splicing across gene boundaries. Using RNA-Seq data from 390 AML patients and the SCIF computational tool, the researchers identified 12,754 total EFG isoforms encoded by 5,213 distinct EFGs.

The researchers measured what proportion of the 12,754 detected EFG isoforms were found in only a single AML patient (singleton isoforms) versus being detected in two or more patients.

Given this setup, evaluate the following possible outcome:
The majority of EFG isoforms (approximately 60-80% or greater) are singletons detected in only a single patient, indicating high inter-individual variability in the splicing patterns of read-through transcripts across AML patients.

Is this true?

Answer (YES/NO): NO